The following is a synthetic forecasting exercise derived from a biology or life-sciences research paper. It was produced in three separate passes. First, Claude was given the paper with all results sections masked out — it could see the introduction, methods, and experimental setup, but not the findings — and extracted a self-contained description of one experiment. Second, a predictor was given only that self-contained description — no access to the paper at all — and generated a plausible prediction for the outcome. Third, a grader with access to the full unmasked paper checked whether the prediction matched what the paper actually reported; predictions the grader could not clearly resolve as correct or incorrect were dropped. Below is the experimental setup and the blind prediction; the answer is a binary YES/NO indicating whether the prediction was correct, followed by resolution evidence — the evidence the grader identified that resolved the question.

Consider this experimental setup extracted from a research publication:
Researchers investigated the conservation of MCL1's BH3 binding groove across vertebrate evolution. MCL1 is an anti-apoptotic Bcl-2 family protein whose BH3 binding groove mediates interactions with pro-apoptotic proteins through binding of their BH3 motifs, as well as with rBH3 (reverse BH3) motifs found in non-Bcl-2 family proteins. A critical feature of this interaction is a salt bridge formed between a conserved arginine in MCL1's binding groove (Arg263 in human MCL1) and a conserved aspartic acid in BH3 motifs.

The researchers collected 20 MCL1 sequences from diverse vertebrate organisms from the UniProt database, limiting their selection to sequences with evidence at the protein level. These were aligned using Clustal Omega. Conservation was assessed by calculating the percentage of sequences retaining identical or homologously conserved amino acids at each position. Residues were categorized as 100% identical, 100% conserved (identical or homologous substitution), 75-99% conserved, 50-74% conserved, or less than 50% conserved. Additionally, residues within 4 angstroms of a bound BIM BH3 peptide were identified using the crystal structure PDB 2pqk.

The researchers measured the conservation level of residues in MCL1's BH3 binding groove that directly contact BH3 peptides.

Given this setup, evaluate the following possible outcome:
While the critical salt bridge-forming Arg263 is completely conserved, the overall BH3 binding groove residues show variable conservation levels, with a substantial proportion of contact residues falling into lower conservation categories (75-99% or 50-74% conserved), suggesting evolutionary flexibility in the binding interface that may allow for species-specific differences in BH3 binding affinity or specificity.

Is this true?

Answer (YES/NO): NO